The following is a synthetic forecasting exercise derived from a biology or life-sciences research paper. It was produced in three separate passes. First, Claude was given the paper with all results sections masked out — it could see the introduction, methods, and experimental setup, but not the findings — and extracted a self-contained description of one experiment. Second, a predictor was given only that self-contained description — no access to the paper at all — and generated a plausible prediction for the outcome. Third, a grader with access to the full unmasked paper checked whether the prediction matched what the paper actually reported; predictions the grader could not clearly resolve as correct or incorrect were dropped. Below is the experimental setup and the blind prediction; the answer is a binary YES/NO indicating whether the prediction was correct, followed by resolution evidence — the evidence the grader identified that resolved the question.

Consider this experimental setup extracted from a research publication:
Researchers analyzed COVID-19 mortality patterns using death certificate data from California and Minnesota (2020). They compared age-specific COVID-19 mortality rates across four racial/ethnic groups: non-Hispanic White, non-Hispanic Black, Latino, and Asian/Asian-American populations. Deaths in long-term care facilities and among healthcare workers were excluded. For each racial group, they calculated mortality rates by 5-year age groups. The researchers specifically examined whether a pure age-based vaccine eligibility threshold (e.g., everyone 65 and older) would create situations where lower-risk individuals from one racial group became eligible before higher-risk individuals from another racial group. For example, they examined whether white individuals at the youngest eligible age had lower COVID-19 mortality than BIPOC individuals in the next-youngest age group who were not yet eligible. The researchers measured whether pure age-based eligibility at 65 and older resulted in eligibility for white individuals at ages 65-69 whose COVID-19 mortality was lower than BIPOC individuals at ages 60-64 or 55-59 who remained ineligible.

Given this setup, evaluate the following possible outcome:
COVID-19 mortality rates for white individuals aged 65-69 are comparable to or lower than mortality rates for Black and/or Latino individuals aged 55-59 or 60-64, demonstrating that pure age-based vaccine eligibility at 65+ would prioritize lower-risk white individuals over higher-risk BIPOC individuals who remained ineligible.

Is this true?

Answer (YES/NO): YES